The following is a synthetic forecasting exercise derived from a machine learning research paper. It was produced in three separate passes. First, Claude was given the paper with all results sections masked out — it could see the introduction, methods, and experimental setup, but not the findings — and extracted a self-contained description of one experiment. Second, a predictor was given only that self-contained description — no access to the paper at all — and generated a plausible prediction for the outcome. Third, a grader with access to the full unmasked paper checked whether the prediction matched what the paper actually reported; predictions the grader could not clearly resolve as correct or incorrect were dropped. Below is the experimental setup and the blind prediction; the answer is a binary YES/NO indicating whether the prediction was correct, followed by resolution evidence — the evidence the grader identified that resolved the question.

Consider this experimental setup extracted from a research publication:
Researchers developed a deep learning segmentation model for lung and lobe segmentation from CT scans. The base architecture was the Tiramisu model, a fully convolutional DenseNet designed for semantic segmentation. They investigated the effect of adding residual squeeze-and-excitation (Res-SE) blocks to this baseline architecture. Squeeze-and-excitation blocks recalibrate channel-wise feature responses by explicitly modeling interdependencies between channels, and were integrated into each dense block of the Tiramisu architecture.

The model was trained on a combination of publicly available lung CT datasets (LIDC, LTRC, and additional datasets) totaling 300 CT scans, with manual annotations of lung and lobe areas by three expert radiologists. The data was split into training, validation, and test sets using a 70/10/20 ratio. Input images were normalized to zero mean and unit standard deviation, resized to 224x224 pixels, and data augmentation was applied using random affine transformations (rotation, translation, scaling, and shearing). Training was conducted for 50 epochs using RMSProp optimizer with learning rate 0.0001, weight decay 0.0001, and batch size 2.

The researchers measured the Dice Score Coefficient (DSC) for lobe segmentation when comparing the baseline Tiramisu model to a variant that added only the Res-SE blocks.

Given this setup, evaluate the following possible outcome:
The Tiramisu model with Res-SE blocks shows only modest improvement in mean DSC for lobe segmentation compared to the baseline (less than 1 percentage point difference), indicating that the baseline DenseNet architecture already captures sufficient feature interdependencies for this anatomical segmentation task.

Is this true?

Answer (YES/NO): NO